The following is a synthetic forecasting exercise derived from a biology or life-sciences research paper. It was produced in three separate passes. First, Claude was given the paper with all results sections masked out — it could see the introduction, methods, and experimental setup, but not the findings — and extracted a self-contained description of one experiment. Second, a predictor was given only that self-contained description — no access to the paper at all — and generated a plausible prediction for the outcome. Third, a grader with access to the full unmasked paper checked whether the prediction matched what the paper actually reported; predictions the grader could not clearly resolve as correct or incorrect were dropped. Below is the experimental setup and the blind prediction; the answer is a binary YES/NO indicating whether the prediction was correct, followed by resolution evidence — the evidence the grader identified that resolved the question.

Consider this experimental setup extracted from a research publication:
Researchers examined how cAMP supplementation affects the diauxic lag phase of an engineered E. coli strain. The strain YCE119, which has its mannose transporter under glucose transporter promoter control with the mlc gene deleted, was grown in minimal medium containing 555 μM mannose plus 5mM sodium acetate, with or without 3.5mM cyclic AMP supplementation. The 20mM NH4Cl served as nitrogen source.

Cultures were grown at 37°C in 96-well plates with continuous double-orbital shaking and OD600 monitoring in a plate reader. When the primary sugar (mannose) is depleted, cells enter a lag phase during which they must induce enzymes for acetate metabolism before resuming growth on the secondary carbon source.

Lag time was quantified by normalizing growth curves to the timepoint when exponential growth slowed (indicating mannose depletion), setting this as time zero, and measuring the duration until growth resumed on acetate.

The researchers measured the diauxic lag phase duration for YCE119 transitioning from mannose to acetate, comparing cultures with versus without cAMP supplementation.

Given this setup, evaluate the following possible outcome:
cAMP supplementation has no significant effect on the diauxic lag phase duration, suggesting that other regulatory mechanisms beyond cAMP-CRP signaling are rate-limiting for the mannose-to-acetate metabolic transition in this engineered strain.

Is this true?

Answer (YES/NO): NO